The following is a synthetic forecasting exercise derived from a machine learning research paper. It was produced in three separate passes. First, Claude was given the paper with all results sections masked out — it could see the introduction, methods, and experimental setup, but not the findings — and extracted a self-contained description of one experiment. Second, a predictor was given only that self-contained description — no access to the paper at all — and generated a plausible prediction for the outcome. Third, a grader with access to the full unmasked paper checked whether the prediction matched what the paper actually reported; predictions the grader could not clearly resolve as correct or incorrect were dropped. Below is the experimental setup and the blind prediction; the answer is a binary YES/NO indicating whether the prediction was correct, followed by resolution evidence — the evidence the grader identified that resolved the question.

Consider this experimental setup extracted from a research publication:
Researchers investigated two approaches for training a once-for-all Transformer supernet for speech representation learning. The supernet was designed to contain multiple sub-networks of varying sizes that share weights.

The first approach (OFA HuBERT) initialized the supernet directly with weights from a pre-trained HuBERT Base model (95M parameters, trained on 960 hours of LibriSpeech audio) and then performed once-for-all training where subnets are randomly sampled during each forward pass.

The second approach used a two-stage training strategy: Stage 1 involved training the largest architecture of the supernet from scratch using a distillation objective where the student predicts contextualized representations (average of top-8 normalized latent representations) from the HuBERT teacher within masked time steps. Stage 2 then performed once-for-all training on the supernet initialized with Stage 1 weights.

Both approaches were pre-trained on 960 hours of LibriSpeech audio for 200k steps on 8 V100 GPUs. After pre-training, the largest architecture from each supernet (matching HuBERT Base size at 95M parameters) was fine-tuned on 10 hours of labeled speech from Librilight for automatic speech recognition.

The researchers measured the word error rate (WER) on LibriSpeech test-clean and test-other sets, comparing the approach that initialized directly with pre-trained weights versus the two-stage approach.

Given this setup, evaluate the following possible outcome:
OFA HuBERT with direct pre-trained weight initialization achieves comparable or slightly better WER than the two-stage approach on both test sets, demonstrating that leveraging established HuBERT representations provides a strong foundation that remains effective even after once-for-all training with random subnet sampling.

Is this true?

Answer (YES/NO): NO